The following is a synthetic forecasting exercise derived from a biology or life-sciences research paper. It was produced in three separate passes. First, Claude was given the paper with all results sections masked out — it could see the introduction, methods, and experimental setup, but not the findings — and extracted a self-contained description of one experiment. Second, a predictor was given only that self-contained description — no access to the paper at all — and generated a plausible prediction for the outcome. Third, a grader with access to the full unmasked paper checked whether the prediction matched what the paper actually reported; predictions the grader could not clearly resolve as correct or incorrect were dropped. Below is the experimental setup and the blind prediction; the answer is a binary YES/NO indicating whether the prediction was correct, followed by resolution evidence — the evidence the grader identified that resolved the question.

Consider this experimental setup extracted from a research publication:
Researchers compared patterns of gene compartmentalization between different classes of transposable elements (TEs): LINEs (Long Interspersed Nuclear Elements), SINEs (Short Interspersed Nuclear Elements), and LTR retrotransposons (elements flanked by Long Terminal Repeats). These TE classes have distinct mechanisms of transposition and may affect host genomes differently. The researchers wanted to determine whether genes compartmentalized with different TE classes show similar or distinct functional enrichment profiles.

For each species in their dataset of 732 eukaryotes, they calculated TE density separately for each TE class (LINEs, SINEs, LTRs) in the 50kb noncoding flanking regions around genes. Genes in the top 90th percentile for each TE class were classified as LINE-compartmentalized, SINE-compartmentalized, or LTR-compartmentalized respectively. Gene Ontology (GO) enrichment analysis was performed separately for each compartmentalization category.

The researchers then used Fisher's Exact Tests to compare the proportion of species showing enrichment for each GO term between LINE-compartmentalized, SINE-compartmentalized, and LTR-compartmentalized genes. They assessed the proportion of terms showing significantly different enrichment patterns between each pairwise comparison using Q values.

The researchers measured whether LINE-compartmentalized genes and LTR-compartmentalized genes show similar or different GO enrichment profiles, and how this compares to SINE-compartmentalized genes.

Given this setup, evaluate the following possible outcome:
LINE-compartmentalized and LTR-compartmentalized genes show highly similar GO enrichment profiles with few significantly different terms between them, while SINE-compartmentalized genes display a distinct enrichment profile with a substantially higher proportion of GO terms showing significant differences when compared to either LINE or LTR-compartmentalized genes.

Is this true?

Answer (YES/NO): YES